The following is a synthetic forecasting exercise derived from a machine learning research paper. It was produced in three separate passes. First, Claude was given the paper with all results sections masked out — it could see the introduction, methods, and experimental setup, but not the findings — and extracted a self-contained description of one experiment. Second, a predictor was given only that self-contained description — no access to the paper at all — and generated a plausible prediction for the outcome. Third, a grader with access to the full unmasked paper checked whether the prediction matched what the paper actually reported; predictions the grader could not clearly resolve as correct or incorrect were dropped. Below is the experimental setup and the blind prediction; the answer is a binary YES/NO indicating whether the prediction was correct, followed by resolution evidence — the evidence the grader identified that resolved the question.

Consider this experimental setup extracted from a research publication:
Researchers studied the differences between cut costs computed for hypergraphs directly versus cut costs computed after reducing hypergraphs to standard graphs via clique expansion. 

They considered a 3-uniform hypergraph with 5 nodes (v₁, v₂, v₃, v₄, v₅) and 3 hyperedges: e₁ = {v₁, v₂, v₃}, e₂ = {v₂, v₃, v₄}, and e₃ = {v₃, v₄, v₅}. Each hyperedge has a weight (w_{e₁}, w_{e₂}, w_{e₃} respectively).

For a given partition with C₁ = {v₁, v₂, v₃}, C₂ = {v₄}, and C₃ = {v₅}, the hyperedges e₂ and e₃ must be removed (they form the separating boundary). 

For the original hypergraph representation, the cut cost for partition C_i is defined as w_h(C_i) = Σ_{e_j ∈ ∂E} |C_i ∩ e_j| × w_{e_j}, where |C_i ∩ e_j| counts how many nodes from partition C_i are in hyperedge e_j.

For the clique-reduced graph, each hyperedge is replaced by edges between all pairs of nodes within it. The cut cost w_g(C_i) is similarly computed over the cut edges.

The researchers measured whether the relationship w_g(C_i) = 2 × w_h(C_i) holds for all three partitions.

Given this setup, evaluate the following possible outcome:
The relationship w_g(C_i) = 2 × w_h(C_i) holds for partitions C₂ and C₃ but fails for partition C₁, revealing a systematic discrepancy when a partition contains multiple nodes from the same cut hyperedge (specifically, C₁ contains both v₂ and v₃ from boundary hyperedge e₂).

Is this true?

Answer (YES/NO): YES